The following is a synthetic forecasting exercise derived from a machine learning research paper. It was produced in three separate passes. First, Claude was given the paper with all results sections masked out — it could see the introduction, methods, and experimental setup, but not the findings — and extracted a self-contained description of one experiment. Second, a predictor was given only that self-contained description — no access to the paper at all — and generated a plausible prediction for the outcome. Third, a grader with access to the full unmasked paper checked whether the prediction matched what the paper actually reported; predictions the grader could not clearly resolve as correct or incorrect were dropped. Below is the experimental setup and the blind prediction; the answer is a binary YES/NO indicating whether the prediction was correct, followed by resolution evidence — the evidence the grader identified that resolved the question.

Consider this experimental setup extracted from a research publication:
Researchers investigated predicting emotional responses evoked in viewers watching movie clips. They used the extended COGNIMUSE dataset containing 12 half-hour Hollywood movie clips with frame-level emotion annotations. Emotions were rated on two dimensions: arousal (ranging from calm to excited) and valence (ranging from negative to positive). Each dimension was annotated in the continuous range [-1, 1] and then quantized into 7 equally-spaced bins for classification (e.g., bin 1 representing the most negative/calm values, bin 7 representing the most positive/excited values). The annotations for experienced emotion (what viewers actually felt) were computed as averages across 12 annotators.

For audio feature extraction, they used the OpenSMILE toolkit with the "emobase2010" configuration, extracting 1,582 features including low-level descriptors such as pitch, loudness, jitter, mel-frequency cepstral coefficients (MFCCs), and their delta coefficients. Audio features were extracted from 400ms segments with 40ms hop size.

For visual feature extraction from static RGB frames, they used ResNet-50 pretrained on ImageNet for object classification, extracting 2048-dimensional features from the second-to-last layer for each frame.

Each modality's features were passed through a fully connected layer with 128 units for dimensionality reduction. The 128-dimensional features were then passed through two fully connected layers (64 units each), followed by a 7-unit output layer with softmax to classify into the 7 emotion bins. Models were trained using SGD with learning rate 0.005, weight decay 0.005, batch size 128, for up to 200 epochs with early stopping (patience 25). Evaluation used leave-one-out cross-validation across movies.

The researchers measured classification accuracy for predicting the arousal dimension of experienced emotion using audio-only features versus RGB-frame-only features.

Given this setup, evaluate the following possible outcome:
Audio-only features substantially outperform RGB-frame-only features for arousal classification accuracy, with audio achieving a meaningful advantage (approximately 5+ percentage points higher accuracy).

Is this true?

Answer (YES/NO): NO